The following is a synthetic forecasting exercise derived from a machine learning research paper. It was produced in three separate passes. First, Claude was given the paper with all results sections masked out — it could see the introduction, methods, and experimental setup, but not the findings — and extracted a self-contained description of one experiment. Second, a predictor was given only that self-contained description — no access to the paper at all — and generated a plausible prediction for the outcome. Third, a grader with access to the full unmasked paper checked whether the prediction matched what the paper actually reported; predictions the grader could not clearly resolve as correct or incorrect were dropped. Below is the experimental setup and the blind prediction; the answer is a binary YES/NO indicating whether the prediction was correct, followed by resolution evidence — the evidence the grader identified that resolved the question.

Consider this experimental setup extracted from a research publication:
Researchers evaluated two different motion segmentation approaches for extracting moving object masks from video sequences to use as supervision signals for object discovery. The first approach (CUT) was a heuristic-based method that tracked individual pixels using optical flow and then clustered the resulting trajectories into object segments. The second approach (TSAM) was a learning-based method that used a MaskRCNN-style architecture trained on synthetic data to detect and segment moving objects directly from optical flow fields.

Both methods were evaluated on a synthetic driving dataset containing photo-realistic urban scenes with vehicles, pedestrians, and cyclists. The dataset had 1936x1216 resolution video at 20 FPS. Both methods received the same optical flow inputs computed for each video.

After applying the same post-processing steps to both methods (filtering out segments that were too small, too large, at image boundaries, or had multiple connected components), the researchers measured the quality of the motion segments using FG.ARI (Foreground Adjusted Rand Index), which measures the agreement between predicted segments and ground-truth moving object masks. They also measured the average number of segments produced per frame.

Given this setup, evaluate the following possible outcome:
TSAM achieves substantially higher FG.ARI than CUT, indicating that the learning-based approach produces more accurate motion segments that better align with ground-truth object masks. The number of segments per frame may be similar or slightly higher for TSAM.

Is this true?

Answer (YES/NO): NO